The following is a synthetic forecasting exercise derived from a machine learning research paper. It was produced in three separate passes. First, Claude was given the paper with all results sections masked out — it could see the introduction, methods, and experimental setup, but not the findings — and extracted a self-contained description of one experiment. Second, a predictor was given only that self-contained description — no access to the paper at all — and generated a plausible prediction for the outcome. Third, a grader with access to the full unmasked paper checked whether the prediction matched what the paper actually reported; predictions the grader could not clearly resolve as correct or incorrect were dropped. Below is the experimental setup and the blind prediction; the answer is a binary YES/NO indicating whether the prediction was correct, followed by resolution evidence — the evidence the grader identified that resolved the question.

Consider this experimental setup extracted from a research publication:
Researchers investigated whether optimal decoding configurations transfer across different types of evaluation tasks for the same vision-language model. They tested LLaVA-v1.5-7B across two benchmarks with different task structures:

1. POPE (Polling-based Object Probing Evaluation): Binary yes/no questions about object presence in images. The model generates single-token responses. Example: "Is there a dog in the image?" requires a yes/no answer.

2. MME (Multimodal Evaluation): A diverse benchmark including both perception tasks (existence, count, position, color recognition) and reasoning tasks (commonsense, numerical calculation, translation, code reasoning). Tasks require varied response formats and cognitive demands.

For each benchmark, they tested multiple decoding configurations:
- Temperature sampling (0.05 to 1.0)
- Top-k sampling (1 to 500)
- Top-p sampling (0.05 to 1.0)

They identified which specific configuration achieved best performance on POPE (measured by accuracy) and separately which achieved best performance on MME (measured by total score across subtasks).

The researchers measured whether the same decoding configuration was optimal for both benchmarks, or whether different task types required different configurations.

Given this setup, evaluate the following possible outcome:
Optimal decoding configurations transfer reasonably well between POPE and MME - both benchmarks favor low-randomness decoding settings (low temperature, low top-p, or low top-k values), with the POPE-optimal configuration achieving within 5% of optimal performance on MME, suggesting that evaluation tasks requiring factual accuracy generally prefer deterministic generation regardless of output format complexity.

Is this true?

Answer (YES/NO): NO